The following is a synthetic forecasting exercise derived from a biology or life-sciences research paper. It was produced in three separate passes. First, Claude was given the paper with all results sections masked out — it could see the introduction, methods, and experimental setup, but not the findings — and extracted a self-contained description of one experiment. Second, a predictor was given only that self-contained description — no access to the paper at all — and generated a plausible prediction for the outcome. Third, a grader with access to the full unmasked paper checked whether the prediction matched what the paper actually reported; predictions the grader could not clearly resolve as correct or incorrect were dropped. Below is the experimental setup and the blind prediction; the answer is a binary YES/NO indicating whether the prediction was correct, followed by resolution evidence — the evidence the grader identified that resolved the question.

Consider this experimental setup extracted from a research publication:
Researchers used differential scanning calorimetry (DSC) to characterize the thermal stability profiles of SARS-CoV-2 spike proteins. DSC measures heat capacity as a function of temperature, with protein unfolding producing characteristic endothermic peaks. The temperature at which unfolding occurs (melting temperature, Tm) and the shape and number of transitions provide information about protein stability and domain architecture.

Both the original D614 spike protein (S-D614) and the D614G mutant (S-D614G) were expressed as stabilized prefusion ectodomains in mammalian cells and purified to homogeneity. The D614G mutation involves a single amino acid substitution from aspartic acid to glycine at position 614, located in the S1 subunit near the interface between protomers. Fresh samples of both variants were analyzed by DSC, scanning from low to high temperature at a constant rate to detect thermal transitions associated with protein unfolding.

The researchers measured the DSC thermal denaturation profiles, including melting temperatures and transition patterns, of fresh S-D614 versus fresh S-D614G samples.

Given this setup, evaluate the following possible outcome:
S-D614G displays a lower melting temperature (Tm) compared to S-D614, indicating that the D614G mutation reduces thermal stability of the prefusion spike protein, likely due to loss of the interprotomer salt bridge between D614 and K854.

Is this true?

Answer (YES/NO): NO